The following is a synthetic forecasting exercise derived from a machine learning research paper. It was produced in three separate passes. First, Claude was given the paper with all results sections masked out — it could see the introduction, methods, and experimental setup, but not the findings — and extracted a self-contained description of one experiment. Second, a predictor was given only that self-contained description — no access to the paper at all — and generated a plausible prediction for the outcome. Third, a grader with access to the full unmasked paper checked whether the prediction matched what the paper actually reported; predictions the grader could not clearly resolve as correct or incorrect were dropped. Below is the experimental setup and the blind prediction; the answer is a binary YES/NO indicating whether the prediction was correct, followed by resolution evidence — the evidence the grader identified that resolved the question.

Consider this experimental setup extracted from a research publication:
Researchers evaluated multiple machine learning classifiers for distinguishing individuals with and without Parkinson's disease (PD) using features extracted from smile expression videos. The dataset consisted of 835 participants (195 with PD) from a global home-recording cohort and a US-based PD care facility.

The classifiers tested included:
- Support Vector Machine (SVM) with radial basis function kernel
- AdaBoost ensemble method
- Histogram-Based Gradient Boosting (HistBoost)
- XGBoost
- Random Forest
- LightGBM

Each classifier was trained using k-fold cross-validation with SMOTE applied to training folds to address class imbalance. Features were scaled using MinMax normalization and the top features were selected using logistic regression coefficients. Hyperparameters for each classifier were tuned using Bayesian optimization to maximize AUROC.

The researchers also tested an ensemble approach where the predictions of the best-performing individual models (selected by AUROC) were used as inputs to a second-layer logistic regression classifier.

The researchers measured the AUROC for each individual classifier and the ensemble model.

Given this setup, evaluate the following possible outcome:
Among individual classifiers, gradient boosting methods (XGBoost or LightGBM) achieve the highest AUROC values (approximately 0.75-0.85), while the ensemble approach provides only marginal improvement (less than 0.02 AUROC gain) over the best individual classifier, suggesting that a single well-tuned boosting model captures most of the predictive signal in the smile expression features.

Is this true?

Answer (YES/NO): NO